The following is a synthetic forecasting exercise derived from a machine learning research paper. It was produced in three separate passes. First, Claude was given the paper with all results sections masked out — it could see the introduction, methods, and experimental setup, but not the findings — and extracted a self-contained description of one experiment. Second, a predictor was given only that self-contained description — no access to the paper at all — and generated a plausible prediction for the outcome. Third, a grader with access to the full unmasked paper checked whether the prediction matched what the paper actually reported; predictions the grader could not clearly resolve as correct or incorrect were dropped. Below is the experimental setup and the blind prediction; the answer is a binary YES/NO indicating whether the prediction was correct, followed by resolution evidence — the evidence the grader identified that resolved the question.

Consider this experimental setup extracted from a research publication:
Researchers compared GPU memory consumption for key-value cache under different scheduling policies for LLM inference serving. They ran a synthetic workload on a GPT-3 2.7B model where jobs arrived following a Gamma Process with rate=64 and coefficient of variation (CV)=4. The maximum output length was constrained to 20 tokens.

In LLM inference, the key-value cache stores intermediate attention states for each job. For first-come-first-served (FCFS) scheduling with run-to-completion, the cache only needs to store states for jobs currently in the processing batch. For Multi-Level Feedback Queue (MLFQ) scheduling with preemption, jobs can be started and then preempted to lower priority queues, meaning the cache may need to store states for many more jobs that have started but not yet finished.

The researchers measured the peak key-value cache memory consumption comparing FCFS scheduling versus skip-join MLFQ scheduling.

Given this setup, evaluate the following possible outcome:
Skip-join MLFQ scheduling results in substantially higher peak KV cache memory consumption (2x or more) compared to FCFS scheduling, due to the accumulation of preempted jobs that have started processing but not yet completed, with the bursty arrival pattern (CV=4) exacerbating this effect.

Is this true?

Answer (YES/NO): YES